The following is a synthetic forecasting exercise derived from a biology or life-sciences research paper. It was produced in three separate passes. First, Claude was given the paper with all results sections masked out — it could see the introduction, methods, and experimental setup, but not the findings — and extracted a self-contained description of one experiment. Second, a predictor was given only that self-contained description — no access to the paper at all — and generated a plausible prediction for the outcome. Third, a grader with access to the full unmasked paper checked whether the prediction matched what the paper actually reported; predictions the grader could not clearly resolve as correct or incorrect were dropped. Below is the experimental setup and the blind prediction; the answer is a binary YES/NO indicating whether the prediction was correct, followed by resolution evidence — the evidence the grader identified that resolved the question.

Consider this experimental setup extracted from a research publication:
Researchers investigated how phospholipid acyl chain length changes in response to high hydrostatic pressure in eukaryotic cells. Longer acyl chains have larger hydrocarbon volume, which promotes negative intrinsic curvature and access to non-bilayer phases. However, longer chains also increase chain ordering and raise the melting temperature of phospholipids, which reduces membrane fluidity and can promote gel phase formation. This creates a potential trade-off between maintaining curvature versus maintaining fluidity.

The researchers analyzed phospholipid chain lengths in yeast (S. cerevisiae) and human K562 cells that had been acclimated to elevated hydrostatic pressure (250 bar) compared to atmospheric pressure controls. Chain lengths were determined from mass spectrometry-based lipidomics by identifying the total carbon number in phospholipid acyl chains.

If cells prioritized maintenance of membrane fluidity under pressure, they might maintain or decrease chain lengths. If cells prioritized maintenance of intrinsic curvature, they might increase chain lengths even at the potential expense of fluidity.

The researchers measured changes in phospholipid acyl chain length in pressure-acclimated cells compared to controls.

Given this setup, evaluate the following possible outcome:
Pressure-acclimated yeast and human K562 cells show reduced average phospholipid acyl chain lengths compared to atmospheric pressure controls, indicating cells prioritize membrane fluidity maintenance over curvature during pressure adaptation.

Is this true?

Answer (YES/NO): NO